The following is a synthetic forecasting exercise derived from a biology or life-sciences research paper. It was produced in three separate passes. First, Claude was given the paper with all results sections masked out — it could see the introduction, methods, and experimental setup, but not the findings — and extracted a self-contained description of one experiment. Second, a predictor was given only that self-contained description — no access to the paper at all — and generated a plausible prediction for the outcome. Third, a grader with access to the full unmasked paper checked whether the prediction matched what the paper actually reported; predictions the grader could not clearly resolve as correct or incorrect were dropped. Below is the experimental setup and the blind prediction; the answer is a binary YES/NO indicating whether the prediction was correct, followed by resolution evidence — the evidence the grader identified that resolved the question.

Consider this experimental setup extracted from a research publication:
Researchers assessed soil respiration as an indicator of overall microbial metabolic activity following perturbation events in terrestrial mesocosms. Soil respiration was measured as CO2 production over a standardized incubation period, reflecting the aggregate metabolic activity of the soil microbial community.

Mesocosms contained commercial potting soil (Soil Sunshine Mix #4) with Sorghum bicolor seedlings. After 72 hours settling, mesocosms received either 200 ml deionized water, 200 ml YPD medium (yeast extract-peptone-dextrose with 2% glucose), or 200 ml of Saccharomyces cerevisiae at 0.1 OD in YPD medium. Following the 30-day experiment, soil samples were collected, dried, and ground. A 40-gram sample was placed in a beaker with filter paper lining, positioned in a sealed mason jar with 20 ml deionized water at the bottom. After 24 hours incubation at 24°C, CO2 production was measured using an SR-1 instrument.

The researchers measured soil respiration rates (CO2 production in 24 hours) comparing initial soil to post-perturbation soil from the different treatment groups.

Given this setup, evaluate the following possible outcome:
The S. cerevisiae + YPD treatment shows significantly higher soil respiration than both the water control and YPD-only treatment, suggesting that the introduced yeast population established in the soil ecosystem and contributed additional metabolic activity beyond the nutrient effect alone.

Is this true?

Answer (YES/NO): NO